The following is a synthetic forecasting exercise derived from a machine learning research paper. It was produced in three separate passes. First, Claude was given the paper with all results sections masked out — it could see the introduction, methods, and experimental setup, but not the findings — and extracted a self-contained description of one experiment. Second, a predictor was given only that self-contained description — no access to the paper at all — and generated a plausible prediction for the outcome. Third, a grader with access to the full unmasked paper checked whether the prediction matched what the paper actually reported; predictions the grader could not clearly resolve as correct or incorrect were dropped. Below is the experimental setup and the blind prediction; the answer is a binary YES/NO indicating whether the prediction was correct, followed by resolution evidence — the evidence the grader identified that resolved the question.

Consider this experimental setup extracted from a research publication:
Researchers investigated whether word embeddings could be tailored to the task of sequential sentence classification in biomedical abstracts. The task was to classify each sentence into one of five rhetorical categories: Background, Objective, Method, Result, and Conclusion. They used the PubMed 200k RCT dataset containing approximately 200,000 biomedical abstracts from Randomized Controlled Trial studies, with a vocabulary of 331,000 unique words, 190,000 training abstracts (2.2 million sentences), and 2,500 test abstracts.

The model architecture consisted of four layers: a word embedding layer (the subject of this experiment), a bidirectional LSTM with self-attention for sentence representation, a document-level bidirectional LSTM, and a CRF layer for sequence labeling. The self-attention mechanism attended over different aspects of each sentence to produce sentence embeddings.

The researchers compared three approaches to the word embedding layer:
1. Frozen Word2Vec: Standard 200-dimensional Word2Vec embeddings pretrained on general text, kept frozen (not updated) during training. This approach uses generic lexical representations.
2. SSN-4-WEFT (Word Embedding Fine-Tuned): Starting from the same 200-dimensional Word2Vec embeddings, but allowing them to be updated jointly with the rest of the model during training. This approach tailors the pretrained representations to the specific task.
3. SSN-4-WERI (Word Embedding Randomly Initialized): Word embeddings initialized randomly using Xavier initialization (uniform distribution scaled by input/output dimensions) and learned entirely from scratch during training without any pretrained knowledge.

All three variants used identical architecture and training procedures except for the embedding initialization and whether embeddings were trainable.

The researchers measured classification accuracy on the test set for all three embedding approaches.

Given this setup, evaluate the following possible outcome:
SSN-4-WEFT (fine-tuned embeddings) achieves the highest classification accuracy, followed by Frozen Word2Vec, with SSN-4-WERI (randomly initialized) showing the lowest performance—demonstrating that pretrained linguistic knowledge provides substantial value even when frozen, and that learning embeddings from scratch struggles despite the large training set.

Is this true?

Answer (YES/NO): NO